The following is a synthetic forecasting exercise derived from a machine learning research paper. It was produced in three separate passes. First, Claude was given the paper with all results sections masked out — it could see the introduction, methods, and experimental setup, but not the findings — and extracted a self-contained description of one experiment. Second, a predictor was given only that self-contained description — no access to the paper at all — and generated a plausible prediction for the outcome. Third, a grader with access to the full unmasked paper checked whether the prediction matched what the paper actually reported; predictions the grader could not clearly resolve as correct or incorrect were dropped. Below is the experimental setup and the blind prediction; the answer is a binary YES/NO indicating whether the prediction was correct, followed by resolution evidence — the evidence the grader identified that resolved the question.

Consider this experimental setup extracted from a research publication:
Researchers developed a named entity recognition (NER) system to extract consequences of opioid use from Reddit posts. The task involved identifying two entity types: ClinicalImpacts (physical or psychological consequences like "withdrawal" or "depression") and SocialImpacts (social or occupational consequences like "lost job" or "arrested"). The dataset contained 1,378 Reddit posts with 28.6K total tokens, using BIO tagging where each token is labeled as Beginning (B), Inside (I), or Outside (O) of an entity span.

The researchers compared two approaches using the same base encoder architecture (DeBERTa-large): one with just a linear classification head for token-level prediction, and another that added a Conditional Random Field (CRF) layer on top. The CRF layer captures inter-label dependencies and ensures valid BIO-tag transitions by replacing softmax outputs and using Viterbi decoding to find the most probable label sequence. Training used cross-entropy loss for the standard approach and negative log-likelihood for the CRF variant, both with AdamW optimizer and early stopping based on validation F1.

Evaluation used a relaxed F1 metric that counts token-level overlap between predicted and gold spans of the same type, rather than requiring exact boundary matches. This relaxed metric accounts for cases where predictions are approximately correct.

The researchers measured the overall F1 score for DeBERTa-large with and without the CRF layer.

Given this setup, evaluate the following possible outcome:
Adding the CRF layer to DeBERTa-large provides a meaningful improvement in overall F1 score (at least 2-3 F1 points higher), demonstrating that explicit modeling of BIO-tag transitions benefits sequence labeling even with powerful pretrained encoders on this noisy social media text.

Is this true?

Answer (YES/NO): NO